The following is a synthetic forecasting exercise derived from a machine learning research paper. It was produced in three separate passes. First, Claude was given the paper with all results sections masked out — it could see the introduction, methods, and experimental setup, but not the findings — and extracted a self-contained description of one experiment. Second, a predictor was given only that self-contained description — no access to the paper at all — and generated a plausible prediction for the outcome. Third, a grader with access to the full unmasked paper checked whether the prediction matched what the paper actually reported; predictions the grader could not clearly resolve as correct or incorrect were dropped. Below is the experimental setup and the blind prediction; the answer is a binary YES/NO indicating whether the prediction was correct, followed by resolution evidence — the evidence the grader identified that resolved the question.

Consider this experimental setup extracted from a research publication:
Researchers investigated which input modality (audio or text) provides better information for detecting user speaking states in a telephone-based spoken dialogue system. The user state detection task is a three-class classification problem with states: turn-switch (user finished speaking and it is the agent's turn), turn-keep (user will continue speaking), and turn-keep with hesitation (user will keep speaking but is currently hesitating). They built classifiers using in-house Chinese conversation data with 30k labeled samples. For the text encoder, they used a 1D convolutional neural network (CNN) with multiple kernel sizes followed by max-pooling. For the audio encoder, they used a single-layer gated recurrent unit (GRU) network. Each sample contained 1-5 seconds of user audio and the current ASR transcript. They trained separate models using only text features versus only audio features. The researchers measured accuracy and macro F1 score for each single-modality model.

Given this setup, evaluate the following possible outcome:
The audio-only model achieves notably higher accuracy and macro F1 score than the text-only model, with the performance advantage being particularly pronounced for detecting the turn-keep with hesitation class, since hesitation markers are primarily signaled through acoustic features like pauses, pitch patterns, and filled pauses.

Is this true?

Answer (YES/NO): NO